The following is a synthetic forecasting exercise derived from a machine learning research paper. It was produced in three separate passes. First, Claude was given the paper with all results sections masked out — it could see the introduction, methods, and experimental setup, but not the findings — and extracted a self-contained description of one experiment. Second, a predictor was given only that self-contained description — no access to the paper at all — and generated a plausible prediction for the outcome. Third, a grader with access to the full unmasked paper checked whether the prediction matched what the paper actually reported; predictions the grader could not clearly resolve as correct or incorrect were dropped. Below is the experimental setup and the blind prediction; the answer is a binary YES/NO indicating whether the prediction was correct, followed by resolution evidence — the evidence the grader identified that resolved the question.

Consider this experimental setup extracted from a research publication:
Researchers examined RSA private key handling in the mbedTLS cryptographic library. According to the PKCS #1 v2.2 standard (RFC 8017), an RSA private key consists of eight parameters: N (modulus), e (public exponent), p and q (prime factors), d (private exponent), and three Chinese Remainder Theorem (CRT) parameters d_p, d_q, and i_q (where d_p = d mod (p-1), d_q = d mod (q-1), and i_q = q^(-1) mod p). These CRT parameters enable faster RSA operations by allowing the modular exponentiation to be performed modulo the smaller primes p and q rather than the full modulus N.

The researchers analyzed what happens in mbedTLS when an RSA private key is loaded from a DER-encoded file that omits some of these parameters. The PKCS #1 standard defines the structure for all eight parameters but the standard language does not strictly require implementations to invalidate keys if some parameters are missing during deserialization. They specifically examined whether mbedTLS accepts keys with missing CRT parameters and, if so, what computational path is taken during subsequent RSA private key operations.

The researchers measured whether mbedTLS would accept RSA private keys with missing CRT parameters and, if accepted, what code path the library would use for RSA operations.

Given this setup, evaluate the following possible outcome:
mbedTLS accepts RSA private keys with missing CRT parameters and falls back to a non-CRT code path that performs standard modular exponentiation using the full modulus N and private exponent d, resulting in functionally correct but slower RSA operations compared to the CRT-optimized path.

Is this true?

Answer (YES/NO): NO